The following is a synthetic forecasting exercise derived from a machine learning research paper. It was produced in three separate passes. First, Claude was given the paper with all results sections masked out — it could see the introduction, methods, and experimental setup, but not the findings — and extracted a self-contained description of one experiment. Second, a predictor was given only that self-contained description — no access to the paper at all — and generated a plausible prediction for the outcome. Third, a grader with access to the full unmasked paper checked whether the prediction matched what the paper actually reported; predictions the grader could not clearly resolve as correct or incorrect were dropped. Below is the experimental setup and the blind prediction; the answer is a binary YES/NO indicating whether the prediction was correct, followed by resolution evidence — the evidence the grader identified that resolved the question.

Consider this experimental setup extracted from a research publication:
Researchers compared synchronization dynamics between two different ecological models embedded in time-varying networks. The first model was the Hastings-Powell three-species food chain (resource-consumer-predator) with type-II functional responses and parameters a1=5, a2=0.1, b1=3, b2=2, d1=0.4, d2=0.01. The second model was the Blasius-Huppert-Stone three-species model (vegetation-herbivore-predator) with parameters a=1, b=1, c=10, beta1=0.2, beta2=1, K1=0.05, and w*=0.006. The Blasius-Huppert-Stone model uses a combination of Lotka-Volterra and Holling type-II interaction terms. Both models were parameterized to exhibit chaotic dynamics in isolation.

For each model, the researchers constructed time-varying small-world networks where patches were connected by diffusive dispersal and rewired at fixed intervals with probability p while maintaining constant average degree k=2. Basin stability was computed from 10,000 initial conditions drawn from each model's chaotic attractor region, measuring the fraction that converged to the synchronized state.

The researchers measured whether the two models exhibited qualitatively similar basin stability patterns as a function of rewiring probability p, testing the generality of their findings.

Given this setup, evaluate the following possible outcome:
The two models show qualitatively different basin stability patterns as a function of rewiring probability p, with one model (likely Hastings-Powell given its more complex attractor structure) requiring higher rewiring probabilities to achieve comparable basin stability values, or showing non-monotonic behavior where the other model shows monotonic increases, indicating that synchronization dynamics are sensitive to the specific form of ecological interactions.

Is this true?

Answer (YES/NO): NO